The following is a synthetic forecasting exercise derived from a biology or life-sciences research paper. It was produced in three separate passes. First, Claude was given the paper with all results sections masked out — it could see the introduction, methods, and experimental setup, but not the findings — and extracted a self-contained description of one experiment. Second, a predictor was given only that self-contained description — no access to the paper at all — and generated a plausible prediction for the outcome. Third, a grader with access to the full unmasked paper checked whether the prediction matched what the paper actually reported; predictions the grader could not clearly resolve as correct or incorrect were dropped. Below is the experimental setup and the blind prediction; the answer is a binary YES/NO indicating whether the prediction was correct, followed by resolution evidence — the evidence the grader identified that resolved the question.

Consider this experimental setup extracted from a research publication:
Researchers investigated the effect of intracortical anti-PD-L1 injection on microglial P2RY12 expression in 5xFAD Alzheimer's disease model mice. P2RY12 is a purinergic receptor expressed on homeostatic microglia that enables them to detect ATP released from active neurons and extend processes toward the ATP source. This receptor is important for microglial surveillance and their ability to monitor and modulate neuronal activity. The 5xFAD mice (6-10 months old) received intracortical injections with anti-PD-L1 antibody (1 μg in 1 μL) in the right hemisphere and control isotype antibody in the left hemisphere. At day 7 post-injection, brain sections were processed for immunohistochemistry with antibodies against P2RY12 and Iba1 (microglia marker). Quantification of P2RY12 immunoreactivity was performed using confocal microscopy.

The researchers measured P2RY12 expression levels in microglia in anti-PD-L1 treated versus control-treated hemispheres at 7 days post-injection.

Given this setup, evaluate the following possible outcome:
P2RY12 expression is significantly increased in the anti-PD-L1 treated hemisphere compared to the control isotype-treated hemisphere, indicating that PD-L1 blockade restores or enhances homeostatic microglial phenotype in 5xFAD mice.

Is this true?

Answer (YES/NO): YES